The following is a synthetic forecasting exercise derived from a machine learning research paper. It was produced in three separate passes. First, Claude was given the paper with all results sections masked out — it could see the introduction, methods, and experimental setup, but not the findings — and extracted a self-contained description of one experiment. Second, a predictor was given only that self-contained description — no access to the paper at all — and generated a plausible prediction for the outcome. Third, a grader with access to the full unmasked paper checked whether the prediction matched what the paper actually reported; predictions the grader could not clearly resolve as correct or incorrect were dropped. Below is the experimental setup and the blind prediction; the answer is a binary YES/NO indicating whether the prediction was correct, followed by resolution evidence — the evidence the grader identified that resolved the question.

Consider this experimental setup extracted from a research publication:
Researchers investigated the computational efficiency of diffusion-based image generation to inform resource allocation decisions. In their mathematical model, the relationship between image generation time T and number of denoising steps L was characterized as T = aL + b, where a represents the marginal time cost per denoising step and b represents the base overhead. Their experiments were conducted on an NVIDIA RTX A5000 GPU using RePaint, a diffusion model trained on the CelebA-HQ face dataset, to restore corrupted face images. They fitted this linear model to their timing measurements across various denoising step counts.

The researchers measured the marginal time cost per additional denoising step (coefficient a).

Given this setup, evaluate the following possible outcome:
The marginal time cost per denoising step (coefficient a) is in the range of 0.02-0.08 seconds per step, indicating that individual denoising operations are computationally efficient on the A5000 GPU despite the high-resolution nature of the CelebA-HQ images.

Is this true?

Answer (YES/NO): NO